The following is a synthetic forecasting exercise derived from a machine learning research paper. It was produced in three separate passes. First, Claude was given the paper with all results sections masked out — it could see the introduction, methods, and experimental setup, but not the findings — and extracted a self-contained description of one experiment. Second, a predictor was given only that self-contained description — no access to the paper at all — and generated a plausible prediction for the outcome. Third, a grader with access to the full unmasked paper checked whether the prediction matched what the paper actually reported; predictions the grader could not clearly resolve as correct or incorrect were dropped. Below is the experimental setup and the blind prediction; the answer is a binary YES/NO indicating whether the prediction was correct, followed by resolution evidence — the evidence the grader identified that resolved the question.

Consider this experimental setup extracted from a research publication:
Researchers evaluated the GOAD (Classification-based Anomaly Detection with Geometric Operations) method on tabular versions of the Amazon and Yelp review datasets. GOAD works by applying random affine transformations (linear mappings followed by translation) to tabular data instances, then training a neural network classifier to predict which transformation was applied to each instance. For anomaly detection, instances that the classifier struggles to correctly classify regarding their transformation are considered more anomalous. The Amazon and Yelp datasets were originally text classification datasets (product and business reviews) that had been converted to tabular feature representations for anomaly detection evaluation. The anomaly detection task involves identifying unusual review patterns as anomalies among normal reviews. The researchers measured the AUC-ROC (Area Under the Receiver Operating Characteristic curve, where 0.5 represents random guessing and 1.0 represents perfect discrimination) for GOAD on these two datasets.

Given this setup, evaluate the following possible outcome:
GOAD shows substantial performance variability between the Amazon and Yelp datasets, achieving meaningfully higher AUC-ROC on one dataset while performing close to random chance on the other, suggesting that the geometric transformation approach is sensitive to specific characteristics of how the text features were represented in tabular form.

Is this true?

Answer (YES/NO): NO